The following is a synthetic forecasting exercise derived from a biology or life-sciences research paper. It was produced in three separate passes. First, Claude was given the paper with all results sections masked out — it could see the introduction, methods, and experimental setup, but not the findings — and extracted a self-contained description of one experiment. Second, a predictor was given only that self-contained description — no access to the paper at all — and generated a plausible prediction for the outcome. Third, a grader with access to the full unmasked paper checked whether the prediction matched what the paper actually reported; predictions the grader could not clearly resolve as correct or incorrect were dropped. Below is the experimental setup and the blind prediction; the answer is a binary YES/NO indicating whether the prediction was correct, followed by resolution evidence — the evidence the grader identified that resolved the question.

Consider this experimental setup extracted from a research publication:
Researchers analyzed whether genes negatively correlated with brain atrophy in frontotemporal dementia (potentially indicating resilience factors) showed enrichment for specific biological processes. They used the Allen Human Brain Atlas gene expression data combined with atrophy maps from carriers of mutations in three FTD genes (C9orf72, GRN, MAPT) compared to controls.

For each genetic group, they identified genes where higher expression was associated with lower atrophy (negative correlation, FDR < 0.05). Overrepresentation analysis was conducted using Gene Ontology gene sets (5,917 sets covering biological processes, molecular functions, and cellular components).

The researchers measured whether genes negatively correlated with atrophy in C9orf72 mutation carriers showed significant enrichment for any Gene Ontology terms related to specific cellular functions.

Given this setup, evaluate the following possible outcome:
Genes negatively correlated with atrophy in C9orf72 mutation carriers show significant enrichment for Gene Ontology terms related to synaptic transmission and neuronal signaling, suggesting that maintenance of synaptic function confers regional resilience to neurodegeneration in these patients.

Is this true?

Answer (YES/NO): NO